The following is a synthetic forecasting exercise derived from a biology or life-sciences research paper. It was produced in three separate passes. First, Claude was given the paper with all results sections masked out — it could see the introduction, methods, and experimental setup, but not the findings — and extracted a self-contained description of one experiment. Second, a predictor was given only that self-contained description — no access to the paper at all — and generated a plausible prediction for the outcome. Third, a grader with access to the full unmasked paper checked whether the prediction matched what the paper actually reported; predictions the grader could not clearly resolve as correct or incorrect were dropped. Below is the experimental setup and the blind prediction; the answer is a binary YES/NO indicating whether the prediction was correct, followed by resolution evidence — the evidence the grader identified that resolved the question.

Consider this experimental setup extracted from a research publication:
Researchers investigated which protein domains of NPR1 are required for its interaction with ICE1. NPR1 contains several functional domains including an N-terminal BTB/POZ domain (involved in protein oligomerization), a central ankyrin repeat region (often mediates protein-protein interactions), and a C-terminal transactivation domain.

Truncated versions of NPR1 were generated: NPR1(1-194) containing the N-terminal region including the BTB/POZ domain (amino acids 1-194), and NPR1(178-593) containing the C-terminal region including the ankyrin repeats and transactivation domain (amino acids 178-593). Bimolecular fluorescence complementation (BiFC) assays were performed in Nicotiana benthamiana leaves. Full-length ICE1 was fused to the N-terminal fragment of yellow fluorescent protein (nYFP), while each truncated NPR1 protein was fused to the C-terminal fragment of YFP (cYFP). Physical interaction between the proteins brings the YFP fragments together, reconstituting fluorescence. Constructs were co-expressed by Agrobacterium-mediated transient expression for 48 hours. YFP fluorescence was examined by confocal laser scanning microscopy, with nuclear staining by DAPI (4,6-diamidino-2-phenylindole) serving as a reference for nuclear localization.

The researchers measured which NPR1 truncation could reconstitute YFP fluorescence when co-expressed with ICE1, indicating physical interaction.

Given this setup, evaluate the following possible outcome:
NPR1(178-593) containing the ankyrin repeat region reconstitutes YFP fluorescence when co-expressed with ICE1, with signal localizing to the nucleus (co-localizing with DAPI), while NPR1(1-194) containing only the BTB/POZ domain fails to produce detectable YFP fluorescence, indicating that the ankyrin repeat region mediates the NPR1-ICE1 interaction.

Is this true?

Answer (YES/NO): NO